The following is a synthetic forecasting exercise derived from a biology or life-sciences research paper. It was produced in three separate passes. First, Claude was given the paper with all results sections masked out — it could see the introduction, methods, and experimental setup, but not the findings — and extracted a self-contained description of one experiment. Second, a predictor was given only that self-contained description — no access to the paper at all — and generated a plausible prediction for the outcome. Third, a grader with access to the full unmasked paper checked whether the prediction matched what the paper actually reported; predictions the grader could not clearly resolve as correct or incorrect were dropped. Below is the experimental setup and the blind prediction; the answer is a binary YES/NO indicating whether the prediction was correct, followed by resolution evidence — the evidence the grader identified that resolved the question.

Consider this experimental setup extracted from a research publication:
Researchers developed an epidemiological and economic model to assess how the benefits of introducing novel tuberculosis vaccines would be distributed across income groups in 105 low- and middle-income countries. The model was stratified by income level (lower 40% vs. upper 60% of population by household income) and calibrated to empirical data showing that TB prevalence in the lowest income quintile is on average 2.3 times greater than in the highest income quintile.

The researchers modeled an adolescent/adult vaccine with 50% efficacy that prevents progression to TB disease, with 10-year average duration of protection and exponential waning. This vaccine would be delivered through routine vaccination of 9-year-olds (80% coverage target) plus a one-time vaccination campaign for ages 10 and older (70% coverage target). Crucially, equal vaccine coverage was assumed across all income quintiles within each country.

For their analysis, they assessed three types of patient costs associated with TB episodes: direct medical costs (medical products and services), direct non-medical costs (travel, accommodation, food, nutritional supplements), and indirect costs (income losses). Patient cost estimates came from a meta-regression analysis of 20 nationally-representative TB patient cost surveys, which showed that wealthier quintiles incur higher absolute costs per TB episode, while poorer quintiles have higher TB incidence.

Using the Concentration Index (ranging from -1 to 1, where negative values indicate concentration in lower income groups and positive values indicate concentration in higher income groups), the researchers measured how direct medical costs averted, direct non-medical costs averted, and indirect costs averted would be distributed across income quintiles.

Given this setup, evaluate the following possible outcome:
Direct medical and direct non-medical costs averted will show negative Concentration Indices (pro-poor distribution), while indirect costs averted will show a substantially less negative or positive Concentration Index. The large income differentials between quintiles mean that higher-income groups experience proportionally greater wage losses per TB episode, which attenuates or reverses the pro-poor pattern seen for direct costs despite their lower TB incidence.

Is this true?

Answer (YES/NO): NO